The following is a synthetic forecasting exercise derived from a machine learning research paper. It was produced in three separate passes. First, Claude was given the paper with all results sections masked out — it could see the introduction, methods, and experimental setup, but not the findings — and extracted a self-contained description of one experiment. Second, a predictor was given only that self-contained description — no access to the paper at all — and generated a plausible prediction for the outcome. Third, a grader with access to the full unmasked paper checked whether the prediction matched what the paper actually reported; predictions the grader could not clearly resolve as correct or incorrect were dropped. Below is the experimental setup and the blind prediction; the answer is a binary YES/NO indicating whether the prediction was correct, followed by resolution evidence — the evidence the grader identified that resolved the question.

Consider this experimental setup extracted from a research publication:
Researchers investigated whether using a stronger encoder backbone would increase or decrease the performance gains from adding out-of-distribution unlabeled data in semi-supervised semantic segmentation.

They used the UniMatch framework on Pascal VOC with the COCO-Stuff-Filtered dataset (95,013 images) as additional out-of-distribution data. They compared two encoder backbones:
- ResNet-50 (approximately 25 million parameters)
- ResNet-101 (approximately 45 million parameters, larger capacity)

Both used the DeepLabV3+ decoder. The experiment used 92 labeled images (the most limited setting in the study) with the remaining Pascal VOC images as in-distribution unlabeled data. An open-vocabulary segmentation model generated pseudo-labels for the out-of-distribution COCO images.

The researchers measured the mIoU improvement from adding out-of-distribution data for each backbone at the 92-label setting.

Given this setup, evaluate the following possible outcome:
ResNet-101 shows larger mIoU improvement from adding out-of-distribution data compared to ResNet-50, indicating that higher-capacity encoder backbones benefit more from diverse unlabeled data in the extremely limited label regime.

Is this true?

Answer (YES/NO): NO